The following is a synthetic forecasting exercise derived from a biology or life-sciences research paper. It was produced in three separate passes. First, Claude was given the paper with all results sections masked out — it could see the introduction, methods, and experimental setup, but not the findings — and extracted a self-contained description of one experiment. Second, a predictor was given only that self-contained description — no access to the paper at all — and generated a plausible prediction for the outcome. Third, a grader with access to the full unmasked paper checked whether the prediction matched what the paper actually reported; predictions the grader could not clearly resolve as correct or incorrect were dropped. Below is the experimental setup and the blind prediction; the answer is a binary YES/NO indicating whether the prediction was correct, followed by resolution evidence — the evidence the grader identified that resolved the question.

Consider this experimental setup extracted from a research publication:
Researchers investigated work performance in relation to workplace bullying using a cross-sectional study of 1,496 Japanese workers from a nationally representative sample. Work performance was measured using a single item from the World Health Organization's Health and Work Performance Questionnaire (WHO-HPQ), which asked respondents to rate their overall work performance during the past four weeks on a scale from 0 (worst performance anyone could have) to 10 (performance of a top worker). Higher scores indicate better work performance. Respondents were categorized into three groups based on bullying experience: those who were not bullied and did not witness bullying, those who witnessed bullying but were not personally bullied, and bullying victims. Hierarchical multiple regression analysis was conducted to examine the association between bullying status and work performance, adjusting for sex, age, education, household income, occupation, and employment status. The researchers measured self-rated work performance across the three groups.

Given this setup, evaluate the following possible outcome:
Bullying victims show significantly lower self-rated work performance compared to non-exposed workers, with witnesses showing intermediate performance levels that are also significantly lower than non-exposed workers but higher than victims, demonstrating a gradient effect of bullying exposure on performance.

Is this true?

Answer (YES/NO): YES